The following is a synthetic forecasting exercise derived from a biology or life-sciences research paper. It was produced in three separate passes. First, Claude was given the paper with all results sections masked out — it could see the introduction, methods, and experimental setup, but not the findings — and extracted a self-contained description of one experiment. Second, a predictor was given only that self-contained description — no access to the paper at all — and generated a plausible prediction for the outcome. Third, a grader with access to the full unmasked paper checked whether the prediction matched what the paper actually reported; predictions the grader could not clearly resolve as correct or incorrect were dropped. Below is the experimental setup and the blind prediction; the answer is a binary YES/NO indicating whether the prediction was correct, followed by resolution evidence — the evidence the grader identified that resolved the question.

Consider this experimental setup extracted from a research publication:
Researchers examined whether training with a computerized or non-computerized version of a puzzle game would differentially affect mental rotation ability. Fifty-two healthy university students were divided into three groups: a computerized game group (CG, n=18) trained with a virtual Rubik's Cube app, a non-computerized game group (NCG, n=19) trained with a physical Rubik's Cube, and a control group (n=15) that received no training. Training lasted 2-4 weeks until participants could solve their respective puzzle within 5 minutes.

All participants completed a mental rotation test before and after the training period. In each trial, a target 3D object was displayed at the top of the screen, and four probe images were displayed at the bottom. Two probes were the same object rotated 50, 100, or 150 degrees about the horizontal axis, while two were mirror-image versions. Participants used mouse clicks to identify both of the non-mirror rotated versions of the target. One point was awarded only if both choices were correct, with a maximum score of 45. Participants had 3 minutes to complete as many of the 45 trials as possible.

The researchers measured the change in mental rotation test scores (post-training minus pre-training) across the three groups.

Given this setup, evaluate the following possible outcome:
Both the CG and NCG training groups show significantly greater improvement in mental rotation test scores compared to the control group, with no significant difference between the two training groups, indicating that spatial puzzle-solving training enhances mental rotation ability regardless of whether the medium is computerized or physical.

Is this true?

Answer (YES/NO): NO